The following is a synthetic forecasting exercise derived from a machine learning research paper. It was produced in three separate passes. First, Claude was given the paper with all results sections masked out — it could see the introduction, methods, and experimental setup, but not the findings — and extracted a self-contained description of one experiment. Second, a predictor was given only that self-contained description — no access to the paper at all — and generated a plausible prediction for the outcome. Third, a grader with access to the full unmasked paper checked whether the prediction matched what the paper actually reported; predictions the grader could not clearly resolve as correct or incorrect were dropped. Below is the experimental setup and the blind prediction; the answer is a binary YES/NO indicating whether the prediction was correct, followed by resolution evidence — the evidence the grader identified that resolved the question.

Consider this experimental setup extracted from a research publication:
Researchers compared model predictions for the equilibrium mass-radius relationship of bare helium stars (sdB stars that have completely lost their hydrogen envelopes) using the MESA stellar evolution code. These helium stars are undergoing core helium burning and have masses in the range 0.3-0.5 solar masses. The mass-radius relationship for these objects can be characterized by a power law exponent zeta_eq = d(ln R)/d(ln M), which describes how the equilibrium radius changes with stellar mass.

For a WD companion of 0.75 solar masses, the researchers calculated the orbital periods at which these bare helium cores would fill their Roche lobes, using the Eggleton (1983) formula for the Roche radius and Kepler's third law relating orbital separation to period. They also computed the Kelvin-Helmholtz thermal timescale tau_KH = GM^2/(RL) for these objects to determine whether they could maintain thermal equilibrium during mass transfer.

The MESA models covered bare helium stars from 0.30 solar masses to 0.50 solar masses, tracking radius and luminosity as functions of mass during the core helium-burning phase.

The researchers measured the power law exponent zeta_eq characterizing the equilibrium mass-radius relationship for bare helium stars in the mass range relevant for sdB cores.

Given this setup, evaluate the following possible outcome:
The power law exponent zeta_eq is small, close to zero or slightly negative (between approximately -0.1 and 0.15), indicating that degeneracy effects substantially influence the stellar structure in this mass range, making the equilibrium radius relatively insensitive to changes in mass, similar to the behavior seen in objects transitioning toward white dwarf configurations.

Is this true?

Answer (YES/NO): NO